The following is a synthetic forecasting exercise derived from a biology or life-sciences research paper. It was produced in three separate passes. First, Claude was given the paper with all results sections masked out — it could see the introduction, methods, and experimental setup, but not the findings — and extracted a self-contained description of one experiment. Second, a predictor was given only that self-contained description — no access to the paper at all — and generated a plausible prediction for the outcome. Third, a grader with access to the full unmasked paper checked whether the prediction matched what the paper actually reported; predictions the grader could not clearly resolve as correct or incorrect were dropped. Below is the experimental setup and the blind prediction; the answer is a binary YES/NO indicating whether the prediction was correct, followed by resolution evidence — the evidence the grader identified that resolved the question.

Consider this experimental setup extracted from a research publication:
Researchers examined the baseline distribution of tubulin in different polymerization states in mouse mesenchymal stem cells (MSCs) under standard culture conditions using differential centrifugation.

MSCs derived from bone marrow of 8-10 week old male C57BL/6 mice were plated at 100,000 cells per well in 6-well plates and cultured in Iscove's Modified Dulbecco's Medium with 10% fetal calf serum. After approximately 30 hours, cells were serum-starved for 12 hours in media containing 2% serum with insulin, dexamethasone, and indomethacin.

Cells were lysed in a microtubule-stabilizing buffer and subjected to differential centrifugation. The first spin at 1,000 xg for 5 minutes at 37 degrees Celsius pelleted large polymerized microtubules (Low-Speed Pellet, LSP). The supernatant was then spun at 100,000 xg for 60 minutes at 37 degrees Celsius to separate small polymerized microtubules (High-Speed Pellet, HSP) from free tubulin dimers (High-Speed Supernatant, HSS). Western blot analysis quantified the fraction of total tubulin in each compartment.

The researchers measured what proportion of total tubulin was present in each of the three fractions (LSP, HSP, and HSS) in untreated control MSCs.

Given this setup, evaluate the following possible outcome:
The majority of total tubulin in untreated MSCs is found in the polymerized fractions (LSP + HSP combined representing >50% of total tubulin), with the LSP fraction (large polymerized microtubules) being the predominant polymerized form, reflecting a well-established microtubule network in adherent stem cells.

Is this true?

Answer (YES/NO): NO